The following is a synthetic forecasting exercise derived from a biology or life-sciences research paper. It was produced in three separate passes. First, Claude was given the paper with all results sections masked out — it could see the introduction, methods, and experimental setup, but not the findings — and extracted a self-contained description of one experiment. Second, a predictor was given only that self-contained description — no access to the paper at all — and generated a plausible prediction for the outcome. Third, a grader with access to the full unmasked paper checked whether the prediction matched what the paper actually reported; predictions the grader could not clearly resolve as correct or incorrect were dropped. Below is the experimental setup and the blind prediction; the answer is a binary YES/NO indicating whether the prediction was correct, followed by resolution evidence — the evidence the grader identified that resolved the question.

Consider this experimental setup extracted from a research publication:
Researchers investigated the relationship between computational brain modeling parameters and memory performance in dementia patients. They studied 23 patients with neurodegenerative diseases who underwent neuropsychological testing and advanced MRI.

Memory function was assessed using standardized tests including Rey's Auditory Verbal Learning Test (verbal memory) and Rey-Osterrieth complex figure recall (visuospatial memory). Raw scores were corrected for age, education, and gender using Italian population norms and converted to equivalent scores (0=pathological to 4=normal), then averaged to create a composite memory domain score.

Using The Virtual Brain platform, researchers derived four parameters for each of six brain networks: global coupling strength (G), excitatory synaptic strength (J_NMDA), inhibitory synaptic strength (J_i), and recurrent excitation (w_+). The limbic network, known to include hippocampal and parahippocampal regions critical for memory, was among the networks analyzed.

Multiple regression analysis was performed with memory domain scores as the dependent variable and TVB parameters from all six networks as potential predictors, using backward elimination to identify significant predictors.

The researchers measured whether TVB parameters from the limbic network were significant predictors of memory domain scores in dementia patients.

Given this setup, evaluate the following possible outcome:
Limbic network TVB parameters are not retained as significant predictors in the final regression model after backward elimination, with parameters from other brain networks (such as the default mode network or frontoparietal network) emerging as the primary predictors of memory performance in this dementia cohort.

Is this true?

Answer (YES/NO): NO